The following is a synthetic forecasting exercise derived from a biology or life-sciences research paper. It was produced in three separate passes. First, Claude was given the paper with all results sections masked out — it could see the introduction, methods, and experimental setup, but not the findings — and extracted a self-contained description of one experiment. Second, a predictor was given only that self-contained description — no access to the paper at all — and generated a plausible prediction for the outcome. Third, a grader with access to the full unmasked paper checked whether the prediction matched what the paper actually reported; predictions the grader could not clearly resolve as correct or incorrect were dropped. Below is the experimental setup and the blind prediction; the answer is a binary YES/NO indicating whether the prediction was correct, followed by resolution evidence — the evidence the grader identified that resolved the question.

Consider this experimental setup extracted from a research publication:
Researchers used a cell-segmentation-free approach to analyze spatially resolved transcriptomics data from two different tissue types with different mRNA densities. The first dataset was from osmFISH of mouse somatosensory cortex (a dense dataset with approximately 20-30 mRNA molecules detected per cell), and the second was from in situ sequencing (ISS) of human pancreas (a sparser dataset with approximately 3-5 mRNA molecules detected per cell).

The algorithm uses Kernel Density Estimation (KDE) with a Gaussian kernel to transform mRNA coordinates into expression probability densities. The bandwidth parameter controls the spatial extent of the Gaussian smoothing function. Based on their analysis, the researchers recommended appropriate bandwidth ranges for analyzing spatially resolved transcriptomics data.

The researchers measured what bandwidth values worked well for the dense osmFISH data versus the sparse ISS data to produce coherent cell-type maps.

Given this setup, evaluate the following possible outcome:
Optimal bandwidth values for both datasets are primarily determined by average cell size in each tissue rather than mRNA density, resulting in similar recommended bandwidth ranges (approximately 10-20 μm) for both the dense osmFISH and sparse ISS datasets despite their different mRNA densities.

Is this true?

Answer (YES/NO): NO